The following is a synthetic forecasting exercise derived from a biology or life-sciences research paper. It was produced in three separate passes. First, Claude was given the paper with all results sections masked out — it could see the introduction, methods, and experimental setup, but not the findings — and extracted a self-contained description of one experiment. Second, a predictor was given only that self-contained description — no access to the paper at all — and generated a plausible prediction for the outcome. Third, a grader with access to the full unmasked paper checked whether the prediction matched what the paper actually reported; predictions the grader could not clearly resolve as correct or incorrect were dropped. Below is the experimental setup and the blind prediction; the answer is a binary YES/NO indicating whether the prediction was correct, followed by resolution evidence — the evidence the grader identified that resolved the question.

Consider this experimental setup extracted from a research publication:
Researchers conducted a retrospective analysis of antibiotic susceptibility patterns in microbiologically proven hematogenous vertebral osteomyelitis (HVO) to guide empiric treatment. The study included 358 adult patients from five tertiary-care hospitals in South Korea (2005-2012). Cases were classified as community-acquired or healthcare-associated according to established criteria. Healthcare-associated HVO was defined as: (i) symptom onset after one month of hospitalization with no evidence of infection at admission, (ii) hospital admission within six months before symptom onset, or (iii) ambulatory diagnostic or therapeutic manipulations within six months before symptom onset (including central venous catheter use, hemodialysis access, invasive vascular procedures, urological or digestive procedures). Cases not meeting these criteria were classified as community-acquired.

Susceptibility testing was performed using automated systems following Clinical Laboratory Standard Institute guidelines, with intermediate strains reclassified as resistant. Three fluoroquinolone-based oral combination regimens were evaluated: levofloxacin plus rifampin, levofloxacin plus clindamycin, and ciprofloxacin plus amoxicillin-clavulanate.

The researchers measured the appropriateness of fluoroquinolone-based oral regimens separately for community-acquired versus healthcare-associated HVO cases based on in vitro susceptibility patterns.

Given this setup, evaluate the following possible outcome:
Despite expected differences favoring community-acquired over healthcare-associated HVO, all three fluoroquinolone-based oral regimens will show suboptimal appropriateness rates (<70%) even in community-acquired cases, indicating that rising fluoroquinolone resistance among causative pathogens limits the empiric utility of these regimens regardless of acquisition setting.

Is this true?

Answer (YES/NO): NO